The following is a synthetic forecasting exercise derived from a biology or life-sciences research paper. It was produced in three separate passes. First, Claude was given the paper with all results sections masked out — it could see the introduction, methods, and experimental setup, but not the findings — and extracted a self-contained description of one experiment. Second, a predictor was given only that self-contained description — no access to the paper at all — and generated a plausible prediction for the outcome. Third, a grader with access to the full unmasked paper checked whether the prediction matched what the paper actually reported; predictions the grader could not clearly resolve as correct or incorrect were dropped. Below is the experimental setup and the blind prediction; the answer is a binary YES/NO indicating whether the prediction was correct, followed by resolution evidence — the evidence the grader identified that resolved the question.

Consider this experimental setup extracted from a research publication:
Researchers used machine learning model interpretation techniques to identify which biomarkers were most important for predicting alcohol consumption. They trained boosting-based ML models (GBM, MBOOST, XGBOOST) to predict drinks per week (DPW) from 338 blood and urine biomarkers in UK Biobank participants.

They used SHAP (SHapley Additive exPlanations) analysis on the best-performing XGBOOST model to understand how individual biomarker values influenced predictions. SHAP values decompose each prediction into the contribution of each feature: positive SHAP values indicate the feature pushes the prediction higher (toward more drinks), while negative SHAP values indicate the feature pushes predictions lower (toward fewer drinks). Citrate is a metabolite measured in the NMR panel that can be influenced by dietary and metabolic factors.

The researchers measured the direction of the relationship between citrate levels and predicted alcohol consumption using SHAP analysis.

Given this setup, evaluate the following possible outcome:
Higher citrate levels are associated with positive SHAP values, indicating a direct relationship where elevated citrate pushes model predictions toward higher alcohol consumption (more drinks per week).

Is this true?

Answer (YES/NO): NO